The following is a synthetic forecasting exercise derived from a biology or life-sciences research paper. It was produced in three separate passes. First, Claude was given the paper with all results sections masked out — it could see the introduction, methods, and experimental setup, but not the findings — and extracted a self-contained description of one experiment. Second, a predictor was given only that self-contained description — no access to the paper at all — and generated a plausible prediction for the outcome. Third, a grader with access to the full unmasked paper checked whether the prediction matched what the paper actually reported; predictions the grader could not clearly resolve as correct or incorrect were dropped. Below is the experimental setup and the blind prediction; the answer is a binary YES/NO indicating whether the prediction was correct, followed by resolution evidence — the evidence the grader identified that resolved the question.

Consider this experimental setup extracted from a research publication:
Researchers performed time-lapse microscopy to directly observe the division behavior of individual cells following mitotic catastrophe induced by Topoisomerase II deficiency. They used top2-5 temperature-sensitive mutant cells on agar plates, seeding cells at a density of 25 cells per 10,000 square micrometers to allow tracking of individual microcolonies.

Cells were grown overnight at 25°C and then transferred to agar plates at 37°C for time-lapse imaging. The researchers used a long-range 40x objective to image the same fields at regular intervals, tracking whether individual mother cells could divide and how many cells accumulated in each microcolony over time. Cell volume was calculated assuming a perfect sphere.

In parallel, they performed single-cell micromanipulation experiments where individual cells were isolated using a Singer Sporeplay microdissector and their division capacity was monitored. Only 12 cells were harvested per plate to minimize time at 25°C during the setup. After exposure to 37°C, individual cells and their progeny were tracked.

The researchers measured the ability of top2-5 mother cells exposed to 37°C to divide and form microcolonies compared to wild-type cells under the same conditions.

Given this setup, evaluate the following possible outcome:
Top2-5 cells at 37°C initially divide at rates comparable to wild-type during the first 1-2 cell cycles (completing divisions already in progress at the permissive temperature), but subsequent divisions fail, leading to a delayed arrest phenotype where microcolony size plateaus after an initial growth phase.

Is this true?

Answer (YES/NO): NO